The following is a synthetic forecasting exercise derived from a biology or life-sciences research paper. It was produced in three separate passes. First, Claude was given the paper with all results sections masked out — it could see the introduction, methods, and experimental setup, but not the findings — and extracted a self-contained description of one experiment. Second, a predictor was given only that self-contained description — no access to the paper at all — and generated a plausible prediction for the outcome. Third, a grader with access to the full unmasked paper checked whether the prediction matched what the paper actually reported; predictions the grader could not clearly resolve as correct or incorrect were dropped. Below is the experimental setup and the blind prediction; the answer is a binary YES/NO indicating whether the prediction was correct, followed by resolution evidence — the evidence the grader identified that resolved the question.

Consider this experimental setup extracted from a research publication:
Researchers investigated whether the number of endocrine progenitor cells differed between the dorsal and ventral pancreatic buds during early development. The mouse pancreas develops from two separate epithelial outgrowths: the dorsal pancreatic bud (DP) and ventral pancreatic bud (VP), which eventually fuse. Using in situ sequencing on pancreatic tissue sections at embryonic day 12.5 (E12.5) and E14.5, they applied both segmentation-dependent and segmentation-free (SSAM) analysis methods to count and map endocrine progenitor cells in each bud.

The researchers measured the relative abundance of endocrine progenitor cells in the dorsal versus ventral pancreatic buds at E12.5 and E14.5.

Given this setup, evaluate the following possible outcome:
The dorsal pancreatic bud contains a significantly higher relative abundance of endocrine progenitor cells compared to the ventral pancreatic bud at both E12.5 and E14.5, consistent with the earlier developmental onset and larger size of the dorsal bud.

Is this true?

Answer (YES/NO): YES